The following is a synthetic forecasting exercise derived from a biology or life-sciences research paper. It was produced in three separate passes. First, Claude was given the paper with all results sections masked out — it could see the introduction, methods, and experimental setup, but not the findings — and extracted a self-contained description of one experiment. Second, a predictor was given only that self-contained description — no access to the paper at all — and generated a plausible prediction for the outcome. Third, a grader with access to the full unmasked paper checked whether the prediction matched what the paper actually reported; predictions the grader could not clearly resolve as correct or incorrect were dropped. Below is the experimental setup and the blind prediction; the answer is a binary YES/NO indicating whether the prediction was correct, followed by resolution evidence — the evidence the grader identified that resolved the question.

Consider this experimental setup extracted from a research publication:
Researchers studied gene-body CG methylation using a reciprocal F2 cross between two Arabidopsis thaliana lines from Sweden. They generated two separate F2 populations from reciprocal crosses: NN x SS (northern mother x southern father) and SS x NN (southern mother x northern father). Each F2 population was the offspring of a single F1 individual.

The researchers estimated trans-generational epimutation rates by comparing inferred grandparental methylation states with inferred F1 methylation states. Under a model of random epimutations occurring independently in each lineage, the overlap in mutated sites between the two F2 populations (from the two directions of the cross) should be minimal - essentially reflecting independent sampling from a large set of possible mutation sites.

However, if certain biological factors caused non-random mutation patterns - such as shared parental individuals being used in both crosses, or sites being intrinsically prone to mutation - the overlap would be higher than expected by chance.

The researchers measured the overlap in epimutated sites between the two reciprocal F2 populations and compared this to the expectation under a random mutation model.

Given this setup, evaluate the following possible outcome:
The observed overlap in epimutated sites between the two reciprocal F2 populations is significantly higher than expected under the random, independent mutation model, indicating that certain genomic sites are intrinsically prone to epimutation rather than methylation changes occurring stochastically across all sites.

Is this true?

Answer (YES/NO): YES